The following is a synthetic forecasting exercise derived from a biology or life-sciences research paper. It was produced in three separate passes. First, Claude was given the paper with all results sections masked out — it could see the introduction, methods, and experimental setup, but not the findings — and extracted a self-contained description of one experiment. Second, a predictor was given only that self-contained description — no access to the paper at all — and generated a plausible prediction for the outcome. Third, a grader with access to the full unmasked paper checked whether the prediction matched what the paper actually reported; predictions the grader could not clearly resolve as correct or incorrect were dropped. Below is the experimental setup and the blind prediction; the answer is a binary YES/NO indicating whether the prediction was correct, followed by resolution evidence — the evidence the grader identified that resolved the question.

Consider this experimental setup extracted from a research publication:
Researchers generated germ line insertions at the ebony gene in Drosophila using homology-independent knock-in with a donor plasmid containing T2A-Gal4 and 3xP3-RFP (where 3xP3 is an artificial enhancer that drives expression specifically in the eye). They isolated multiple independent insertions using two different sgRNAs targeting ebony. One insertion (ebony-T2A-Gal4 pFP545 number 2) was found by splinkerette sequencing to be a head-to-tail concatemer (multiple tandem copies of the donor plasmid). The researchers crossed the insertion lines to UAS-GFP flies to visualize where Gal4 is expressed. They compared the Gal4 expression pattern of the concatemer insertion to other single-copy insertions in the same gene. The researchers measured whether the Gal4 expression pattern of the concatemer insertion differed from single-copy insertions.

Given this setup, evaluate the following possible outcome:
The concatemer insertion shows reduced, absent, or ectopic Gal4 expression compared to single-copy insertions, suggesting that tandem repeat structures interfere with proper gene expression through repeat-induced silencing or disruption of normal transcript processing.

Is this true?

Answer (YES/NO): NO